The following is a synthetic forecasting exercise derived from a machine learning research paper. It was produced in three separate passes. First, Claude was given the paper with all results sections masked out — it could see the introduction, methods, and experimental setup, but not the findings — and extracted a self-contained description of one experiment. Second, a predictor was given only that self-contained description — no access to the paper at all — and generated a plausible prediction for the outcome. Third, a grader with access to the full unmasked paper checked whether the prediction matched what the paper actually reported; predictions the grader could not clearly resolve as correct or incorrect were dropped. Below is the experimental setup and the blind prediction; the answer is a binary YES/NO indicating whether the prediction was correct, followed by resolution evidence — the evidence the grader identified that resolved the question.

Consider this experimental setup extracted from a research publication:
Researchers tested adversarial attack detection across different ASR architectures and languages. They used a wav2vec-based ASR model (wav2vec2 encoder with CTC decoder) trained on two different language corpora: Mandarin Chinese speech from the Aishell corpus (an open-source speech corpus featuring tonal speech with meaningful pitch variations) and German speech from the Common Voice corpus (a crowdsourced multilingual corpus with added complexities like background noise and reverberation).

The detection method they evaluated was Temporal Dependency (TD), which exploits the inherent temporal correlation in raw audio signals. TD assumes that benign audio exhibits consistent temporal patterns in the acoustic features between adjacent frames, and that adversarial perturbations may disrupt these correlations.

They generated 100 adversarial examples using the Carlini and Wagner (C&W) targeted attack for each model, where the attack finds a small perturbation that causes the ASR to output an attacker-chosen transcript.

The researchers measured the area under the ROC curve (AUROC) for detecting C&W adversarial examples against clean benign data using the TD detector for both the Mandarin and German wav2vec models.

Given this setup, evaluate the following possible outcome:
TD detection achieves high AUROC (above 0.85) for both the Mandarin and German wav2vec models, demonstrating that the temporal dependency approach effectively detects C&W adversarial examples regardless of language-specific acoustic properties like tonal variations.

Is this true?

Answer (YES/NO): YES